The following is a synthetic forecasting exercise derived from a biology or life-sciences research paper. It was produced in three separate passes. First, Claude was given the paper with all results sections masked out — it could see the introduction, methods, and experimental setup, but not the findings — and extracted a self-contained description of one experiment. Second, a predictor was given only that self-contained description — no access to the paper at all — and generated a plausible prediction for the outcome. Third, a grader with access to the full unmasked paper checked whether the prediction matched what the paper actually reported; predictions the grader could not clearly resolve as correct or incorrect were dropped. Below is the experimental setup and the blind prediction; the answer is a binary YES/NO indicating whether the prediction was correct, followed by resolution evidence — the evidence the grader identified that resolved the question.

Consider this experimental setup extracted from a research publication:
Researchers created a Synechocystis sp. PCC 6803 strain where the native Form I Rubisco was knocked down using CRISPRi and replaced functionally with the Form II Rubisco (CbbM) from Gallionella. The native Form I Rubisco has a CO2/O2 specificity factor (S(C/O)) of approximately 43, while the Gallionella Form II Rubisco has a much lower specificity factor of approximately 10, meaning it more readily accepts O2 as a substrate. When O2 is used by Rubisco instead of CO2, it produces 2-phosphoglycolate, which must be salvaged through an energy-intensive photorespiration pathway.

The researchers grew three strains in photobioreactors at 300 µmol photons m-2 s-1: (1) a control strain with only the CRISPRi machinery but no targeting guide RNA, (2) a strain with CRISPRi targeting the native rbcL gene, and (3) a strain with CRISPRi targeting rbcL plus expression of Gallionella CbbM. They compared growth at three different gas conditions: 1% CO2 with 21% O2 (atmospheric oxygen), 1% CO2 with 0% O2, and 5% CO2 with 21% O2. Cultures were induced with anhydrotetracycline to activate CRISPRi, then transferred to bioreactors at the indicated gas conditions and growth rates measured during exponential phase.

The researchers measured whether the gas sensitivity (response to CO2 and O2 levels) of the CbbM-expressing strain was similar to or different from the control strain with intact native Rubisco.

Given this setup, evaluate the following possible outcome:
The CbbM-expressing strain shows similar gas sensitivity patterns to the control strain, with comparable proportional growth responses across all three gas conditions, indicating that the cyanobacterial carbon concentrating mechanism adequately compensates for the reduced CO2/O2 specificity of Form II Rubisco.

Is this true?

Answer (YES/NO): NO